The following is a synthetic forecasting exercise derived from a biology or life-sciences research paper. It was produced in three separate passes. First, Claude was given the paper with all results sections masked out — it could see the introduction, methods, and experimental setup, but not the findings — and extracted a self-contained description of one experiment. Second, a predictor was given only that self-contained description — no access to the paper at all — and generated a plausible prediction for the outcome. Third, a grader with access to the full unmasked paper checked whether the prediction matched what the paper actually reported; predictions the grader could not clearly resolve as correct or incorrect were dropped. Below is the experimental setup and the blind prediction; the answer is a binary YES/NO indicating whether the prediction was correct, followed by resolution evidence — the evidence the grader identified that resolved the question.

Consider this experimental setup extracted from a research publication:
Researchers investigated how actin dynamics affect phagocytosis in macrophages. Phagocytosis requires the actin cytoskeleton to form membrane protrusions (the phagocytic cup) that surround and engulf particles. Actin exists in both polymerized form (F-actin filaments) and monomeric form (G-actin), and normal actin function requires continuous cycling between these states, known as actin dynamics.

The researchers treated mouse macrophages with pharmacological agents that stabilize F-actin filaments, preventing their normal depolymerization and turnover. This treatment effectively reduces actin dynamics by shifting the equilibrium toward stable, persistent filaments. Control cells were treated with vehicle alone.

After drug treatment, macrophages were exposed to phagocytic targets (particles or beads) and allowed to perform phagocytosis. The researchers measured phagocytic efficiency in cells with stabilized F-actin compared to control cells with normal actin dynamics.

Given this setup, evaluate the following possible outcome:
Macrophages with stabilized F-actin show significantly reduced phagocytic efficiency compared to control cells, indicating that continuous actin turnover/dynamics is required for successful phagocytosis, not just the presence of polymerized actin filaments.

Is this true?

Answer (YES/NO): YES